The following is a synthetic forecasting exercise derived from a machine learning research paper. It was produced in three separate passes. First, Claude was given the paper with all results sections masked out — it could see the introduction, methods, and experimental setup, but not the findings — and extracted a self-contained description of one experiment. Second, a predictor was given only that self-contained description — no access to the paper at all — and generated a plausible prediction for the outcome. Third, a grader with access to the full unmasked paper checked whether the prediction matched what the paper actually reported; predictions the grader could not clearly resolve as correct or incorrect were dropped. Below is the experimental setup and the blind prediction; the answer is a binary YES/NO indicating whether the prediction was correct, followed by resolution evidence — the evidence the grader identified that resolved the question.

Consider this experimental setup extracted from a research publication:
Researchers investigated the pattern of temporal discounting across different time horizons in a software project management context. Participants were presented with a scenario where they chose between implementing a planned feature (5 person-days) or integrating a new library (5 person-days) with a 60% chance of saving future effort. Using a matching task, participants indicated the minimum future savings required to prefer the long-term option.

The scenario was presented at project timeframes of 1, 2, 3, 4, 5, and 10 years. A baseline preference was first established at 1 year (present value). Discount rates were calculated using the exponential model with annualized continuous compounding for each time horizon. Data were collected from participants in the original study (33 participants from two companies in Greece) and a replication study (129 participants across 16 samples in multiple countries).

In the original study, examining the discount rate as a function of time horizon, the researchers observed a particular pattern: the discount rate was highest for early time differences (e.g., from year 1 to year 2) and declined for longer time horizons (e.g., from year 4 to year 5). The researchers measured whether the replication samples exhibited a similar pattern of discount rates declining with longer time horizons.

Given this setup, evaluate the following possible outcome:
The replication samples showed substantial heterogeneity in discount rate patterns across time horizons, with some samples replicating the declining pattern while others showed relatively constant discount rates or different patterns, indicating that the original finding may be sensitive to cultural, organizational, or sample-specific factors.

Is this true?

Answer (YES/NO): NO